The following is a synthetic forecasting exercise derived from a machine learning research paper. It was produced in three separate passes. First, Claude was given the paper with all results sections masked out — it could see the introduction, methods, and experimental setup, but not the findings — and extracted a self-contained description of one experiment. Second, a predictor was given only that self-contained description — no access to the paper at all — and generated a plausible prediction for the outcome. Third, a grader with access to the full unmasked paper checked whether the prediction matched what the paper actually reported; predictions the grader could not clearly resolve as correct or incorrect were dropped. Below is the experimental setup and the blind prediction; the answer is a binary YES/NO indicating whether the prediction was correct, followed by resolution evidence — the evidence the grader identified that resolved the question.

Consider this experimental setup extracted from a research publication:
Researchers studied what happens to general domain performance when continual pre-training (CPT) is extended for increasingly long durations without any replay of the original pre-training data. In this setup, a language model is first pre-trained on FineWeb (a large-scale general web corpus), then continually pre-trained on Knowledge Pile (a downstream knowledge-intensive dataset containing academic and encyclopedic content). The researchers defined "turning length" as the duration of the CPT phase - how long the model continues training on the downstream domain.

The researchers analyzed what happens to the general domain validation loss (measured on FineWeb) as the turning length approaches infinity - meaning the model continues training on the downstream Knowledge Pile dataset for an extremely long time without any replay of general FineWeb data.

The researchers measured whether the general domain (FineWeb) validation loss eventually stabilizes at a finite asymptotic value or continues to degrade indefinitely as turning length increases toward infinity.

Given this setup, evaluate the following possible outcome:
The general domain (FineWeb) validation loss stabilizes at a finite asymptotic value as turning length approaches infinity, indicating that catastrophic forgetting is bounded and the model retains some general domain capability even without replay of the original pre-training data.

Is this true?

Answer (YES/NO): YES